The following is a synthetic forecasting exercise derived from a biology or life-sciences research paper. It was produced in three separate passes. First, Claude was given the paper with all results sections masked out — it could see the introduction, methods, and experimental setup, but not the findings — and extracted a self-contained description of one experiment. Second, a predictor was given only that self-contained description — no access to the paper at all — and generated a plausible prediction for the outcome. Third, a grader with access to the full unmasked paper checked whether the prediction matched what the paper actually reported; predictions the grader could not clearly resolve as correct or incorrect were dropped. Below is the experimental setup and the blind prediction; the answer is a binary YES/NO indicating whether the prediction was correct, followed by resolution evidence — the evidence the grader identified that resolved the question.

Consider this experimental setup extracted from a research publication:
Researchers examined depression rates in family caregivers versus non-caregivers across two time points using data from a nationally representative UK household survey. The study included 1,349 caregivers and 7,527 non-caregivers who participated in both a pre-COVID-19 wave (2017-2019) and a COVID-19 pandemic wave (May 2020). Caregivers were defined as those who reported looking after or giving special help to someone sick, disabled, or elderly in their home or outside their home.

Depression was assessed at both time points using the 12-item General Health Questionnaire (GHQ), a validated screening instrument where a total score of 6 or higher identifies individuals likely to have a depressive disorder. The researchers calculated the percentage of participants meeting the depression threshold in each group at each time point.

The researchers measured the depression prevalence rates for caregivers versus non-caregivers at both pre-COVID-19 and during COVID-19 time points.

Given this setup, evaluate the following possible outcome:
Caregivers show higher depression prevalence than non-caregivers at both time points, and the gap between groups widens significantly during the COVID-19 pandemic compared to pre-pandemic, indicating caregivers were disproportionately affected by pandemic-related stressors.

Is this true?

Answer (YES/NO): NO